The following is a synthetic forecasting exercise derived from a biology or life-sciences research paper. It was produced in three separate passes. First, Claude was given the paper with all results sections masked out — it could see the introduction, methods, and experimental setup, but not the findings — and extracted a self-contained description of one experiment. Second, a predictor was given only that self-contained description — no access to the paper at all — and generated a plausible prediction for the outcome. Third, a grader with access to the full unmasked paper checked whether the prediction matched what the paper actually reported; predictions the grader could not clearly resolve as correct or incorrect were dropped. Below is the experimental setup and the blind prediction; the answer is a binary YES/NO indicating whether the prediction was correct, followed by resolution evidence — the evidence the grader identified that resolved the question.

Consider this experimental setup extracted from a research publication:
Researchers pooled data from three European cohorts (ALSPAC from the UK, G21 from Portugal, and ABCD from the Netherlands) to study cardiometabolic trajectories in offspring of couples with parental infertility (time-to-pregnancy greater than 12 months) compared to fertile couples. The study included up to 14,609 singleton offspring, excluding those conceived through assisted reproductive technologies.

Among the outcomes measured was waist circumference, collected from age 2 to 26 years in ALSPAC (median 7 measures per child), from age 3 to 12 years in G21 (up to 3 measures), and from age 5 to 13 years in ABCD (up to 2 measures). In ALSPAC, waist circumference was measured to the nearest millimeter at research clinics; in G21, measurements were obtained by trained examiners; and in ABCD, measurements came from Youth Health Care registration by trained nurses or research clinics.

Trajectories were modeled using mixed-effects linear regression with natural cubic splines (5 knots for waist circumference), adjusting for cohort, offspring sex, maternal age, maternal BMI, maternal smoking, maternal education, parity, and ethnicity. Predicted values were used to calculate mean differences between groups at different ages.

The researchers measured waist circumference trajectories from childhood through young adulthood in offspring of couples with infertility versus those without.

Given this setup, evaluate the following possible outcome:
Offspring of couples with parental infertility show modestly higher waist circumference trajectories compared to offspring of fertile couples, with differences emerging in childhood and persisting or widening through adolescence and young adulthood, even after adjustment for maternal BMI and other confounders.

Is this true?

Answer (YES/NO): NO